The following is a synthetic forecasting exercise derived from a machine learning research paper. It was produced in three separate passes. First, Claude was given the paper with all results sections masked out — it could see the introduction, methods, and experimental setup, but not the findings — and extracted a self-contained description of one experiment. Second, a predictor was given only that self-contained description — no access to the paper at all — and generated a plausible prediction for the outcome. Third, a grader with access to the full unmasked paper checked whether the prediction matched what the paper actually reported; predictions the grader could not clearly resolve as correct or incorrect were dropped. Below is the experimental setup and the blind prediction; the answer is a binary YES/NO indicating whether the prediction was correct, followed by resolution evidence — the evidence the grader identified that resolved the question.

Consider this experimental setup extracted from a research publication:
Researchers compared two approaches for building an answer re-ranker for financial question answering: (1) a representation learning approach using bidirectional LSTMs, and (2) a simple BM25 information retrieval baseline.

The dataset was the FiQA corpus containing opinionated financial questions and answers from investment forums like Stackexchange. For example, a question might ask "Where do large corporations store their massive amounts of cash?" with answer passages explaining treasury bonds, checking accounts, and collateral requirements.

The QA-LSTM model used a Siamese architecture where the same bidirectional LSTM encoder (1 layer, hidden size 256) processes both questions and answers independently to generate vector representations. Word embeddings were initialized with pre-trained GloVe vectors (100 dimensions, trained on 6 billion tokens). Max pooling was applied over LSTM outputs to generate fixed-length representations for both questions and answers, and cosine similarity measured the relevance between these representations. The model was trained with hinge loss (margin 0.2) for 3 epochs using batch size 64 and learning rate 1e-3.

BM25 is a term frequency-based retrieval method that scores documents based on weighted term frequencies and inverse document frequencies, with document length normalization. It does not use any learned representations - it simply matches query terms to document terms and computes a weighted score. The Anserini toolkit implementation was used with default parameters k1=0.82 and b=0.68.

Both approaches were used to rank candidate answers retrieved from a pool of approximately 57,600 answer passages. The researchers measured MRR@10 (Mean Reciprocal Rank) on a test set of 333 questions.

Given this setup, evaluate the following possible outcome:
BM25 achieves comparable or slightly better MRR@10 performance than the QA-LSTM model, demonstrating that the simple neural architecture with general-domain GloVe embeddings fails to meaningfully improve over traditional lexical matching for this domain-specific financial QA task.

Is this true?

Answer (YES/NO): NO